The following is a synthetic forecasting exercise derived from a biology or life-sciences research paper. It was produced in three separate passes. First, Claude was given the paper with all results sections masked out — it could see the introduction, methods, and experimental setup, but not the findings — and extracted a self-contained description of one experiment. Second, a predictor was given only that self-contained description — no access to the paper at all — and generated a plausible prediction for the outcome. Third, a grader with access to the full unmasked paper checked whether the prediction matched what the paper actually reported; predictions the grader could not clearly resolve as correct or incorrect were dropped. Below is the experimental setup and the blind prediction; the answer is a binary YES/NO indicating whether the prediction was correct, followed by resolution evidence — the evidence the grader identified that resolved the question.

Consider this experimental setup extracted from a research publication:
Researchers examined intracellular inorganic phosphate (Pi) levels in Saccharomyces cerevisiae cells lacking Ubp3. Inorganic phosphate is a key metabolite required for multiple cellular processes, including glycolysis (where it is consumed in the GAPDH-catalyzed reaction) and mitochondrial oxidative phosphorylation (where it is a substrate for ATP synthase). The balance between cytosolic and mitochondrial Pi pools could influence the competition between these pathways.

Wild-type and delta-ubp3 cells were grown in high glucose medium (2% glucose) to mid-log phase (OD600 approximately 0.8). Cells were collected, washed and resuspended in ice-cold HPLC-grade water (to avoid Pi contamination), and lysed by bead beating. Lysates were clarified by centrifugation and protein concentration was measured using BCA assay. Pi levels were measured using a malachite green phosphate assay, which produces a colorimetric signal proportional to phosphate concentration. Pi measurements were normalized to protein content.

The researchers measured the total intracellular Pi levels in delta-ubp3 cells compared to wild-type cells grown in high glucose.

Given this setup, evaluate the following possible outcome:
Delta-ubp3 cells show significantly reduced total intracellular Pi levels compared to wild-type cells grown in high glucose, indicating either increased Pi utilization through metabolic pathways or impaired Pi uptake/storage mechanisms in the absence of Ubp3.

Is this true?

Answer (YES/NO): NO